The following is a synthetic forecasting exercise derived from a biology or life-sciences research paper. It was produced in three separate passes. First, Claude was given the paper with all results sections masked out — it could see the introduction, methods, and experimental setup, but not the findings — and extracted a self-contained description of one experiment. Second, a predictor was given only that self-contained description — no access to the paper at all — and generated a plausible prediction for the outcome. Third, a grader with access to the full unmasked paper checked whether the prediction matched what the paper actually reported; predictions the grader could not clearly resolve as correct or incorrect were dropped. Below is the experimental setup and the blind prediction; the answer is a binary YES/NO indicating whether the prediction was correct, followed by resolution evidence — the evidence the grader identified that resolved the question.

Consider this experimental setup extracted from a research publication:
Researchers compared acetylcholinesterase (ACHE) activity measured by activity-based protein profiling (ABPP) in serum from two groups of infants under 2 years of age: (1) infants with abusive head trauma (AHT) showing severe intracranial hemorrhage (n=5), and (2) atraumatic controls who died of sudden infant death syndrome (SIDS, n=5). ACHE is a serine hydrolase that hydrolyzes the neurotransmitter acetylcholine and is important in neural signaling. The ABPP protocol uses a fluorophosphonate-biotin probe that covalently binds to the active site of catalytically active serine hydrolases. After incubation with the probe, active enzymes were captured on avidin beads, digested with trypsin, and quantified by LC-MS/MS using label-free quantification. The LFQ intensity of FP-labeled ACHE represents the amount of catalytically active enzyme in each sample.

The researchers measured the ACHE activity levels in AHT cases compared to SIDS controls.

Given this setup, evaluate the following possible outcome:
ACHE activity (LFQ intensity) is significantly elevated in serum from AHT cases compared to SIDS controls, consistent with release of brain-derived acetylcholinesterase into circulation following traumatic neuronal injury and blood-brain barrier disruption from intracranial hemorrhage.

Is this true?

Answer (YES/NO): NO